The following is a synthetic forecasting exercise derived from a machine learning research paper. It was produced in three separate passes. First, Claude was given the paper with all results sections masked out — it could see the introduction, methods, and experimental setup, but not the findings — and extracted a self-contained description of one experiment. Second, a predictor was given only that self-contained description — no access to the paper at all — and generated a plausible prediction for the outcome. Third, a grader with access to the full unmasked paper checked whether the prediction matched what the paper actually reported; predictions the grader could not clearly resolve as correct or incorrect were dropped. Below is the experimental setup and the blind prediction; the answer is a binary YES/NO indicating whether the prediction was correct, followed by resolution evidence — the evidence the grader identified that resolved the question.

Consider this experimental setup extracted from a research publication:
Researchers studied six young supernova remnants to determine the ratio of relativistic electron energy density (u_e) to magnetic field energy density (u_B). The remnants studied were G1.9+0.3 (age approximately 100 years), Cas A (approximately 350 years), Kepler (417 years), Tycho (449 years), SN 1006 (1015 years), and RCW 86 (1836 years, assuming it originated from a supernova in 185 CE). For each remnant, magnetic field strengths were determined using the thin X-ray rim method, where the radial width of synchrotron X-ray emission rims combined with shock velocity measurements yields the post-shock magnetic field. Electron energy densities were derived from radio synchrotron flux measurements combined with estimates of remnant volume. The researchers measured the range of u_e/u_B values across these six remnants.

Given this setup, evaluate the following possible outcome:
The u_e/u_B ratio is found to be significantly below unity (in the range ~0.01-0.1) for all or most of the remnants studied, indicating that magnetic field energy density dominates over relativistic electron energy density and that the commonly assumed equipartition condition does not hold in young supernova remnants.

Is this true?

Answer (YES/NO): NO